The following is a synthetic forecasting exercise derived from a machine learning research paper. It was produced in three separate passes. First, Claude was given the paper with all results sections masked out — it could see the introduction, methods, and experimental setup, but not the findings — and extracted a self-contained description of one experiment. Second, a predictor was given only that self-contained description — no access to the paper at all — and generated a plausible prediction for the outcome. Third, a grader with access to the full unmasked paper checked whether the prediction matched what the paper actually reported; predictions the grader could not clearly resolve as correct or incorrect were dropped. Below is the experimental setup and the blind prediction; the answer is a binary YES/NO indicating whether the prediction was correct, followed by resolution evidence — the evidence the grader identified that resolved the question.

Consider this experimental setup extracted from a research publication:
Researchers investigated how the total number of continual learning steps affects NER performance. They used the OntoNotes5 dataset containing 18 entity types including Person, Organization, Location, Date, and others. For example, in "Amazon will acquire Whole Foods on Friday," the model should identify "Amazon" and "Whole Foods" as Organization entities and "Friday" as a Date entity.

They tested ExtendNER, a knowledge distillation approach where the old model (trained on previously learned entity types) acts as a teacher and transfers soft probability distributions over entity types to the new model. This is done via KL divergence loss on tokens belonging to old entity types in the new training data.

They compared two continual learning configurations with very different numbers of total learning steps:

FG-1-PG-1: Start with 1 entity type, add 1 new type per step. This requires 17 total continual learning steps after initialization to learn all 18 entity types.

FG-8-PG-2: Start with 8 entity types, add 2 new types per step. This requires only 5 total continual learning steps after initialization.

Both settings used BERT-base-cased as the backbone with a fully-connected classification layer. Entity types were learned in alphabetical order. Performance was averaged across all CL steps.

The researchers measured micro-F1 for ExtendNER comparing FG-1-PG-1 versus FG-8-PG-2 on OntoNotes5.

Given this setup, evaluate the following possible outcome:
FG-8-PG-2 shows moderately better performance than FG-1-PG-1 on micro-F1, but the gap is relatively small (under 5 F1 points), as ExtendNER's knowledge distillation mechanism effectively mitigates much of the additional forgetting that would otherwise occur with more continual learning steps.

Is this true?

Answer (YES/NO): NO